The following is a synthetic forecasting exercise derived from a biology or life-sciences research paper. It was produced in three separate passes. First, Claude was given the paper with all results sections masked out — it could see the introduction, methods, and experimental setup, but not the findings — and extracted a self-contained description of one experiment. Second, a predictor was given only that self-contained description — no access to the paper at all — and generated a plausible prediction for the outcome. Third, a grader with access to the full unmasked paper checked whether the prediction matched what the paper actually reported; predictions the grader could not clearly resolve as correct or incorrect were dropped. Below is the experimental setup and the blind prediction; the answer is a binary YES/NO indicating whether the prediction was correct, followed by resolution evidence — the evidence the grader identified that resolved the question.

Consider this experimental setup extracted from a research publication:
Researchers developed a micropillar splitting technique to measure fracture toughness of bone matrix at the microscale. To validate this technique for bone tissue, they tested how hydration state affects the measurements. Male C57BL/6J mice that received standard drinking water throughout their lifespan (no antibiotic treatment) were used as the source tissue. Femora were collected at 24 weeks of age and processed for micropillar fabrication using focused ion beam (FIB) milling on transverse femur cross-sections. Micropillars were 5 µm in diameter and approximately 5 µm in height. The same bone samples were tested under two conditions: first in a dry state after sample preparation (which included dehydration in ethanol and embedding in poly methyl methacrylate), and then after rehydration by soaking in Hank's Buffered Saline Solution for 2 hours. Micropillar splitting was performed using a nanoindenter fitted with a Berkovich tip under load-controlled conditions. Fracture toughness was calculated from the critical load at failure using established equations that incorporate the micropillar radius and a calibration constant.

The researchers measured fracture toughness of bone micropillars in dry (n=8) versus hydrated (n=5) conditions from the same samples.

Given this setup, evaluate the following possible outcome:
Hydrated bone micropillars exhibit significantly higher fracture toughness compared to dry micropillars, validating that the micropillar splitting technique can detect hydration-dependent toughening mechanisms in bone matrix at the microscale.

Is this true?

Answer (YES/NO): YES